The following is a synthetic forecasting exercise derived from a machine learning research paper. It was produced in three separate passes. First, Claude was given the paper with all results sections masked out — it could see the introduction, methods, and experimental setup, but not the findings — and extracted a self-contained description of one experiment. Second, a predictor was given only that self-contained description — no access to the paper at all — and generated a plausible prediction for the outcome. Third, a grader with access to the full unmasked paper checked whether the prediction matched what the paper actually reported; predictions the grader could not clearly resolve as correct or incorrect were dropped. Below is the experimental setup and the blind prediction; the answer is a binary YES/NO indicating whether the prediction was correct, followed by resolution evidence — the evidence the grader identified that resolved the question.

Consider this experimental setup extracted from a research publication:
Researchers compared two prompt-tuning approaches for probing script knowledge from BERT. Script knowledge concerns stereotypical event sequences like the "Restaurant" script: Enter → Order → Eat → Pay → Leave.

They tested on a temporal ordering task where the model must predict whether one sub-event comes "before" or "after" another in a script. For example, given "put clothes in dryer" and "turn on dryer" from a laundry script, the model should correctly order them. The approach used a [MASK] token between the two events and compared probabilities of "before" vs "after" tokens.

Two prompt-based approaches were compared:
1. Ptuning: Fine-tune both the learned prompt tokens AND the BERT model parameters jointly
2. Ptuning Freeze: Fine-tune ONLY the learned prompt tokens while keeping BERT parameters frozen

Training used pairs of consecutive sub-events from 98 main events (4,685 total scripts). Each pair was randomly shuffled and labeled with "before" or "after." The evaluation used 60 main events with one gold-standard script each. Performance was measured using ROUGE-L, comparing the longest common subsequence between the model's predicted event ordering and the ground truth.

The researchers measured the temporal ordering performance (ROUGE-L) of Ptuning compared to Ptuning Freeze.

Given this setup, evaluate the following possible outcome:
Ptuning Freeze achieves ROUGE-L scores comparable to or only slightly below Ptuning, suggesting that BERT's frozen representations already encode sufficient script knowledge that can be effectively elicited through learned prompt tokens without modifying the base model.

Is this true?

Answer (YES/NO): NO